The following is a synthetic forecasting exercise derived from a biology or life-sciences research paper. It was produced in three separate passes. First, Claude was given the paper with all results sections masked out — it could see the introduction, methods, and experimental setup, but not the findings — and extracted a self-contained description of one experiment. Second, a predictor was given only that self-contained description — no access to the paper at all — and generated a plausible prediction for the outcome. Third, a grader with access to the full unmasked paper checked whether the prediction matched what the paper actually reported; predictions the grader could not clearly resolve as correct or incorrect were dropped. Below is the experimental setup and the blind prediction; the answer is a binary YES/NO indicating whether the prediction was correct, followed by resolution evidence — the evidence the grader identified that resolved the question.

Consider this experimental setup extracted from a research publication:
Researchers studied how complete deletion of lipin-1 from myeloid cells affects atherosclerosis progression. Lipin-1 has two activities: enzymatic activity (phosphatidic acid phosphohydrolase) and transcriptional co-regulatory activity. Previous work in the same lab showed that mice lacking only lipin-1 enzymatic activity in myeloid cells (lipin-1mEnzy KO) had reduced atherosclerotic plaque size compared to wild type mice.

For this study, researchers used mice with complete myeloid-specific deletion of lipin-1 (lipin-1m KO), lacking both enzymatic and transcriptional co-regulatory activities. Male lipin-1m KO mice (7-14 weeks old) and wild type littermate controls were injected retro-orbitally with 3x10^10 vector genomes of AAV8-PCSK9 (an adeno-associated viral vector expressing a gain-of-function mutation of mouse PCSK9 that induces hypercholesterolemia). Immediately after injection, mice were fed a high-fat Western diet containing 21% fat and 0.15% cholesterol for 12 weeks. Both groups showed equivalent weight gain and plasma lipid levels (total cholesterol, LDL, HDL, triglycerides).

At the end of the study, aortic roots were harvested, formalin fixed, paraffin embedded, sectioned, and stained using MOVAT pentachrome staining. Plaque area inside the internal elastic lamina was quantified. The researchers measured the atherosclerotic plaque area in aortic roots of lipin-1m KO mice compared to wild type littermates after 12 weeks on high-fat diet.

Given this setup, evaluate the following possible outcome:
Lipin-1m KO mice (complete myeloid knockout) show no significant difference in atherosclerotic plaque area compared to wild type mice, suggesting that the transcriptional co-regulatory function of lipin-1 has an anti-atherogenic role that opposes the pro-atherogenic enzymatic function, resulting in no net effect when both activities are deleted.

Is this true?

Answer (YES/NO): NO